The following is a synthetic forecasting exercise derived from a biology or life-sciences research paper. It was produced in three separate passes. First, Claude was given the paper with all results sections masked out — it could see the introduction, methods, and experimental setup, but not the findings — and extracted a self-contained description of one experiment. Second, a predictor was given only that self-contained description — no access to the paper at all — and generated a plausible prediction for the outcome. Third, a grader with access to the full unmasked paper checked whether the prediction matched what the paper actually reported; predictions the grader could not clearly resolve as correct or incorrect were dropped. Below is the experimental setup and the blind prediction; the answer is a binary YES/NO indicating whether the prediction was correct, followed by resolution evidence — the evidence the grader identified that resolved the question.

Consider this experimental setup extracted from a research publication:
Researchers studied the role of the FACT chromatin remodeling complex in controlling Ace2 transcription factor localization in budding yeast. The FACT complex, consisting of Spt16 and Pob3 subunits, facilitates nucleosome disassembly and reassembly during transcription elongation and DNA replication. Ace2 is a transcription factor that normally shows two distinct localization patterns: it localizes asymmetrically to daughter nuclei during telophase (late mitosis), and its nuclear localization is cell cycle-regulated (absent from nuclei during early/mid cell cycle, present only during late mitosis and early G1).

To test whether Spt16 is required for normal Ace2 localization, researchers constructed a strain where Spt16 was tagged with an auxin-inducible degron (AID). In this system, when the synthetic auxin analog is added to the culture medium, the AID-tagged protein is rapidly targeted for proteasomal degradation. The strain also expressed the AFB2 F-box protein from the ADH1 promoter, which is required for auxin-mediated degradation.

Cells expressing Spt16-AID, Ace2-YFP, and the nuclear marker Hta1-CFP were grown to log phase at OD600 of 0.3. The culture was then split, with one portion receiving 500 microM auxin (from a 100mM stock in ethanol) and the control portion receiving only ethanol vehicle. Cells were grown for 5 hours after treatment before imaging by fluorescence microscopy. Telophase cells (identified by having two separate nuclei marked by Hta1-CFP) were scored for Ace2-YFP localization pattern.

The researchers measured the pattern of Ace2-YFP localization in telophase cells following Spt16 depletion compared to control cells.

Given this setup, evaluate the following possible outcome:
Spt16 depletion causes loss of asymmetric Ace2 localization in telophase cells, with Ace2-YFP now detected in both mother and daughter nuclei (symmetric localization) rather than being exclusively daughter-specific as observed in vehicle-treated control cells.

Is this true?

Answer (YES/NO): NO